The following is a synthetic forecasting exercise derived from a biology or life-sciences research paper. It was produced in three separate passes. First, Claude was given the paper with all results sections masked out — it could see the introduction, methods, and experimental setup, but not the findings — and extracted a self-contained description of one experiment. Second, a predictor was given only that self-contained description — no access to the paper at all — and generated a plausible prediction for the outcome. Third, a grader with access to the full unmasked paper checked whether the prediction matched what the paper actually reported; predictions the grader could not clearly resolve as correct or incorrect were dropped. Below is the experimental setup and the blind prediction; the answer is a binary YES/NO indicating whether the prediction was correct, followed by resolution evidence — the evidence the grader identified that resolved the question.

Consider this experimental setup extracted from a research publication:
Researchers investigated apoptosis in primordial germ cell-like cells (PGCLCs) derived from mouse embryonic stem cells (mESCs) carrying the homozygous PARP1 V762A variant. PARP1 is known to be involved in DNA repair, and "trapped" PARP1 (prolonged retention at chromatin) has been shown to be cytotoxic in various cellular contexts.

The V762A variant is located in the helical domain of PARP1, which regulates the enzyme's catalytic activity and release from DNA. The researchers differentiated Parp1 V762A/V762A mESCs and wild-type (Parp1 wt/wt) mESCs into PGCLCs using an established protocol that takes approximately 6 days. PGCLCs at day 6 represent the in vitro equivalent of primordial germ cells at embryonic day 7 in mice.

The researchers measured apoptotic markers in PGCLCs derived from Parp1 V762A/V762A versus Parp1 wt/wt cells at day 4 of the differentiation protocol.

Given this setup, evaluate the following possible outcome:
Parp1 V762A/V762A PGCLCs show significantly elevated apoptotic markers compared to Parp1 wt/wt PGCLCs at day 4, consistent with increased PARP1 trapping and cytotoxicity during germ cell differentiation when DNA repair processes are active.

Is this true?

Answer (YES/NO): YES